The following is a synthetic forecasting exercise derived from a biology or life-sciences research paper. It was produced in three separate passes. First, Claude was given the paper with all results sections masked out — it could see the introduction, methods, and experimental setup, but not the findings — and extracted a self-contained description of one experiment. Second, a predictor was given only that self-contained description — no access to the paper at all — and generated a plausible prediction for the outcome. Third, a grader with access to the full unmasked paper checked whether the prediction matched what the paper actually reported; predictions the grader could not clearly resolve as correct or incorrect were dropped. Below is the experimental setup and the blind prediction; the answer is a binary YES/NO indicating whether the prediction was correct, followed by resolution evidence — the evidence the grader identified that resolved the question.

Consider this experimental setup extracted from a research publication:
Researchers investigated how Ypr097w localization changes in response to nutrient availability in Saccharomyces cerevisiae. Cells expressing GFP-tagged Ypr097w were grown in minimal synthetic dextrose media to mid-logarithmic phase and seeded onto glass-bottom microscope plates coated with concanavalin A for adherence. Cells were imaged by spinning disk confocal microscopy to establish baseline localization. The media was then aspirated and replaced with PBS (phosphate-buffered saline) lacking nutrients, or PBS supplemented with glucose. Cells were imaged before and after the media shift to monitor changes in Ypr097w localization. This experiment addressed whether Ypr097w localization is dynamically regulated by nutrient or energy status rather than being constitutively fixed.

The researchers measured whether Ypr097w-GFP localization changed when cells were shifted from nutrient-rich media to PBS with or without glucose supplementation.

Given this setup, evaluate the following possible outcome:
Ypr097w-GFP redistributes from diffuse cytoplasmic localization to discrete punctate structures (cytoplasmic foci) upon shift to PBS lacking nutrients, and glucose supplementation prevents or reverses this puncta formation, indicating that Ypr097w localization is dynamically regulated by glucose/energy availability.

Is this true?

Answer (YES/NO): NO